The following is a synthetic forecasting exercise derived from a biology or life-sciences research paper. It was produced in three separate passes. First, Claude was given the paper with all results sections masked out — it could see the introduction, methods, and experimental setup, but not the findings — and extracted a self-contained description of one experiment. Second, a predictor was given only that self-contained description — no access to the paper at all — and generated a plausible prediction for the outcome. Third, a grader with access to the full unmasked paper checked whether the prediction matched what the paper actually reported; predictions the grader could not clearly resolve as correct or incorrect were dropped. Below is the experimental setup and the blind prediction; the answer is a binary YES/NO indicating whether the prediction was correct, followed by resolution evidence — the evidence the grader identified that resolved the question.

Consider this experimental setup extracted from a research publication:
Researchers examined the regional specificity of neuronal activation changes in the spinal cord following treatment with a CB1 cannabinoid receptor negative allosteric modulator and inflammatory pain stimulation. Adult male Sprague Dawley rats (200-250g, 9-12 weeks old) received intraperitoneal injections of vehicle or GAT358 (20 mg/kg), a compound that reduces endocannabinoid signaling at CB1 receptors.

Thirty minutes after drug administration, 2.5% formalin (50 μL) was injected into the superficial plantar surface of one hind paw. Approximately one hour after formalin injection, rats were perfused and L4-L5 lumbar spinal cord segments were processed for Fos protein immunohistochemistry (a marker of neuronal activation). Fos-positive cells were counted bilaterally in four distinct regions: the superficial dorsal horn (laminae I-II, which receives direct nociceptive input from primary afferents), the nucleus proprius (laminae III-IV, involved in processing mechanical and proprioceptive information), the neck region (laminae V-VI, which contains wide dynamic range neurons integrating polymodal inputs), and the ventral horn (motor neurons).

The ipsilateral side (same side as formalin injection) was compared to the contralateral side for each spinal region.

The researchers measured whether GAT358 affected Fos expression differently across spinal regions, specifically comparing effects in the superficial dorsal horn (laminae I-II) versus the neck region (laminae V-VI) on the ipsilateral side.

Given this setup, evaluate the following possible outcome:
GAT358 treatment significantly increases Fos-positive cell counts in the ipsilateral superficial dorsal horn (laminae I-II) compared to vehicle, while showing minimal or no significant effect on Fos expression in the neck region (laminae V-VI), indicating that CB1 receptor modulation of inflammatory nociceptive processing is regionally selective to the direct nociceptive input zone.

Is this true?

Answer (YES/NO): NO